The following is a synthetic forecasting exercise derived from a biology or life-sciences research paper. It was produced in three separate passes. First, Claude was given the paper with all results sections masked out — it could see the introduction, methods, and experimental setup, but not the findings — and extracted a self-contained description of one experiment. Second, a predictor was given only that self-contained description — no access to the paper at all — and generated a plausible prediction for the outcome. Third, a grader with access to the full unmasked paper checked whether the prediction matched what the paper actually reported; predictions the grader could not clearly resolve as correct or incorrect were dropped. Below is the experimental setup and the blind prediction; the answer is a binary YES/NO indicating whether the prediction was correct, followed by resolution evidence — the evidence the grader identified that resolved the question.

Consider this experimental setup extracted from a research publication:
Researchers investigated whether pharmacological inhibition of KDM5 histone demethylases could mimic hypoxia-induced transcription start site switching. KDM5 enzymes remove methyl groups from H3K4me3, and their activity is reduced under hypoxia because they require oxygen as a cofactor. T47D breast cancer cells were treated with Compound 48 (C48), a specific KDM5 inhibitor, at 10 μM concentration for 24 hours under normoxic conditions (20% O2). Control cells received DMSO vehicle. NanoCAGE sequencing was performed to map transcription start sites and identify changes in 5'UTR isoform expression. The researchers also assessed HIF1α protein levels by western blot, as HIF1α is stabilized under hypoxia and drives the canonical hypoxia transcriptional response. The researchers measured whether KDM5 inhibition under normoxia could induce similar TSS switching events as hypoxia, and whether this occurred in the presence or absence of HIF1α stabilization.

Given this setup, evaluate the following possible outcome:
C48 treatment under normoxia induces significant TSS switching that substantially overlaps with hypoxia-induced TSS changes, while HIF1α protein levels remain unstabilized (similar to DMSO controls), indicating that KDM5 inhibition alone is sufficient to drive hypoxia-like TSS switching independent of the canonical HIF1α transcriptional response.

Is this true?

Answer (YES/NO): YES